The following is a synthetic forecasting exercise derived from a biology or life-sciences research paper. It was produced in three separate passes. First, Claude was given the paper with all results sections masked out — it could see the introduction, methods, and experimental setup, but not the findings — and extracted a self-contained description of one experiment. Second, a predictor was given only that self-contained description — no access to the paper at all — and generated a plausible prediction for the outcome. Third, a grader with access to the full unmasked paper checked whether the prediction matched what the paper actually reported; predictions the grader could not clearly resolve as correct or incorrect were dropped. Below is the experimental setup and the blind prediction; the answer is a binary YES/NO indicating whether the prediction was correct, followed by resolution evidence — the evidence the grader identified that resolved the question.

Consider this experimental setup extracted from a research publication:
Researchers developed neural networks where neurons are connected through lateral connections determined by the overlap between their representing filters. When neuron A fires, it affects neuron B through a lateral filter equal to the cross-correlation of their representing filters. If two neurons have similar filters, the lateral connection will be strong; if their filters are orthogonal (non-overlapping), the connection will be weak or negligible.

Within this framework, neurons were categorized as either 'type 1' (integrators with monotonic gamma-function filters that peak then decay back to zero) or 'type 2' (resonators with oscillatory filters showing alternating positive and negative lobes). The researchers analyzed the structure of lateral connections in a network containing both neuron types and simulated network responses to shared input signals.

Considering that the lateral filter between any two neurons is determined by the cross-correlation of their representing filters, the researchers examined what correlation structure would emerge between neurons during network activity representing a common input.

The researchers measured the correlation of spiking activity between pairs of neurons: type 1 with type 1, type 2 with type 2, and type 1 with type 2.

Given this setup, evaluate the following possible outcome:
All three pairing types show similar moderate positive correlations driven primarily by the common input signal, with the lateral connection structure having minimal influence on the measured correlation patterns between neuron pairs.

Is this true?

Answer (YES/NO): NO